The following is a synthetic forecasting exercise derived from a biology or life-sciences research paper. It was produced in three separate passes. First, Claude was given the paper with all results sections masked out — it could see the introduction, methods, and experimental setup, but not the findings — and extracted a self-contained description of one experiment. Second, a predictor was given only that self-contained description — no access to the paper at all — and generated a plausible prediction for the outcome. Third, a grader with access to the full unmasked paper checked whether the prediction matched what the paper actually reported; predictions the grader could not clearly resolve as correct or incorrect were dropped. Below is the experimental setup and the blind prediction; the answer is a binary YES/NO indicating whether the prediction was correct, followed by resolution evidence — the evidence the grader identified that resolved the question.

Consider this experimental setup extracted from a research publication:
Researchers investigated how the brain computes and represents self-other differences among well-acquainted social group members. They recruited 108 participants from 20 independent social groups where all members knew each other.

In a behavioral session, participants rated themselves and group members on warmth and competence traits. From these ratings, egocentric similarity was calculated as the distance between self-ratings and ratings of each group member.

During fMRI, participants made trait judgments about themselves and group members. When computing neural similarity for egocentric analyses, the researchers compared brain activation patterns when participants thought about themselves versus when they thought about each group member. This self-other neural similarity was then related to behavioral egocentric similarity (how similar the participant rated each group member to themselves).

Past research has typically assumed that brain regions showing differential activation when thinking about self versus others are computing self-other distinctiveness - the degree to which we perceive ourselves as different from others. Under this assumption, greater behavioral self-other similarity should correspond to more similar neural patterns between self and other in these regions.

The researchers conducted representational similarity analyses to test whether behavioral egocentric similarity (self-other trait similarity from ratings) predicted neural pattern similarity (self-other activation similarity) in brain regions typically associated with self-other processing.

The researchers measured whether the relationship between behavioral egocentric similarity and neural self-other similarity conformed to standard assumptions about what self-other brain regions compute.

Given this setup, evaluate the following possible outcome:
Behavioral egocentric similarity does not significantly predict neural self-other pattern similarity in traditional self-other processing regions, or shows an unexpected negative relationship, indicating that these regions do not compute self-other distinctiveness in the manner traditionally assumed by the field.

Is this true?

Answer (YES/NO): YES